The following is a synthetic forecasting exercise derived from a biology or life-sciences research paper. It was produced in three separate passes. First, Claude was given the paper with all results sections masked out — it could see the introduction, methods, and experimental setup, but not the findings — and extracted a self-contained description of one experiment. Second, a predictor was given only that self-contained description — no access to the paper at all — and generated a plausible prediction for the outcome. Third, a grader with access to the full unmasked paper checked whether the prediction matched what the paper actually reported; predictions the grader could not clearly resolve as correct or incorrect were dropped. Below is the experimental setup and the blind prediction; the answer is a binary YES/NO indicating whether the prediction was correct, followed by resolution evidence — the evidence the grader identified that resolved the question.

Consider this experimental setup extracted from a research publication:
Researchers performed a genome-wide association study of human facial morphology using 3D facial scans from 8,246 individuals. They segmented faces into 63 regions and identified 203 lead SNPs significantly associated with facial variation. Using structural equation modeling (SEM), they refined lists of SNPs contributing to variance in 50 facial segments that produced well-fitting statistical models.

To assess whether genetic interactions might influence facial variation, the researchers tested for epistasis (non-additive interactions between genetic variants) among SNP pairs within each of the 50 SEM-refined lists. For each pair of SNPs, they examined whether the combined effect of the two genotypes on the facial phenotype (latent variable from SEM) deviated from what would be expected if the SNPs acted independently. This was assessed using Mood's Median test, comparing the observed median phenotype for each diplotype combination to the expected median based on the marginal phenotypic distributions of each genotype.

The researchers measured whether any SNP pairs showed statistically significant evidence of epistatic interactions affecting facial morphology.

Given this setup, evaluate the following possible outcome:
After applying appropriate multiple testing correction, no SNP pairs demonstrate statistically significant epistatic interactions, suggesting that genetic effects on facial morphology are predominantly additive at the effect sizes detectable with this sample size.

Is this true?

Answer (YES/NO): NO